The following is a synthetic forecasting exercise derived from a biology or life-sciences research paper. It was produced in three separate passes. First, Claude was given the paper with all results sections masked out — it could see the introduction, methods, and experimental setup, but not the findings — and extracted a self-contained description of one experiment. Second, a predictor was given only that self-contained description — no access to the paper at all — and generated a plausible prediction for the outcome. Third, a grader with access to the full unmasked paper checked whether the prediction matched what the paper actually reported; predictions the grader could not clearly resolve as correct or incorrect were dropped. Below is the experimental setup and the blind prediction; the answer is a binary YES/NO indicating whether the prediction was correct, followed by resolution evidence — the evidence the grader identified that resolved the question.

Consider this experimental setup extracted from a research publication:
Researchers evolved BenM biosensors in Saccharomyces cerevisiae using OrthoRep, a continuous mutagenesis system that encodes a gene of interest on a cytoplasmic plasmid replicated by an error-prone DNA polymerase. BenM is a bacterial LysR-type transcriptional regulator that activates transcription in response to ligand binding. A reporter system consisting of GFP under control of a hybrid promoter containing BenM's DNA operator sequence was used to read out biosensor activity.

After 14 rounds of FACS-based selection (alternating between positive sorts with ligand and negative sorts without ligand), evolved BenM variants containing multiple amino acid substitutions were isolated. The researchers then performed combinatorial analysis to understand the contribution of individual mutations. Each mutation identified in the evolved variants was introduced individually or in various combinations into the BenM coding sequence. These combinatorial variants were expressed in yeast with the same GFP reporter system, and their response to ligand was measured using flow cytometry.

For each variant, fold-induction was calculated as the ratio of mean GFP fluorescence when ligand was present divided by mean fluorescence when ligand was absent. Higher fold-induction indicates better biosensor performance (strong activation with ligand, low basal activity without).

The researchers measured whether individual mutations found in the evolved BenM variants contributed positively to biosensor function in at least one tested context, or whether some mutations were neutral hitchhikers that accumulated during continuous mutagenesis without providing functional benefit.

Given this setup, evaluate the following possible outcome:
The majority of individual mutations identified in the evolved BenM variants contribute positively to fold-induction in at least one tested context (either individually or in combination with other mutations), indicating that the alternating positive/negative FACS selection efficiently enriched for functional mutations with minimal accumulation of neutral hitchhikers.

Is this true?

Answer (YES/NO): YES